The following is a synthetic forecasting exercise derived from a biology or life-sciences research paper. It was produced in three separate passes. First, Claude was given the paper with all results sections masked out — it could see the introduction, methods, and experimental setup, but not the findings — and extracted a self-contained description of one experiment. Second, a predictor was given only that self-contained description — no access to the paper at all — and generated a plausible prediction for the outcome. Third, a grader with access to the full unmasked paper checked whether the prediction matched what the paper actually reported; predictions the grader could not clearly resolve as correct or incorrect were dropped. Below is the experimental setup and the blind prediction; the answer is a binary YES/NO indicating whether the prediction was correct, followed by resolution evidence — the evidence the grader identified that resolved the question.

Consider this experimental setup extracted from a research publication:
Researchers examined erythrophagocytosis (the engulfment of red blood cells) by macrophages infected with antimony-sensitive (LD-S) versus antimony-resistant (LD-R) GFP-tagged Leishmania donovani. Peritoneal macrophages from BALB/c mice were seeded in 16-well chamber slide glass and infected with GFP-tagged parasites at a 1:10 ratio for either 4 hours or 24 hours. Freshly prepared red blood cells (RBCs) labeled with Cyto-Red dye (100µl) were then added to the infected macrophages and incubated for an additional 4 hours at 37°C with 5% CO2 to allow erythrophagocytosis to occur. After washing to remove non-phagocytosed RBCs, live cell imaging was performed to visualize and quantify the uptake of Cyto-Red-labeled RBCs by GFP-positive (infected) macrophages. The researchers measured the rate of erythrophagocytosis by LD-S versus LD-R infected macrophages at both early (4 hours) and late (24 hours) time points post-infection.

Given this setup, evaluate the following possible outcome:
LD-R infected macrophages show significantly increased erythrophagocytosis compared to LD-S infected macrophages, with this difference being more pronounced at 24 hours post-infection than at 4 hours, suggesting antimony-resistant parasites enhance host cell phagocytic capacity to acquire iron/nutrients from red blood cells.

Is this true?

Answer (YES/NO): YES